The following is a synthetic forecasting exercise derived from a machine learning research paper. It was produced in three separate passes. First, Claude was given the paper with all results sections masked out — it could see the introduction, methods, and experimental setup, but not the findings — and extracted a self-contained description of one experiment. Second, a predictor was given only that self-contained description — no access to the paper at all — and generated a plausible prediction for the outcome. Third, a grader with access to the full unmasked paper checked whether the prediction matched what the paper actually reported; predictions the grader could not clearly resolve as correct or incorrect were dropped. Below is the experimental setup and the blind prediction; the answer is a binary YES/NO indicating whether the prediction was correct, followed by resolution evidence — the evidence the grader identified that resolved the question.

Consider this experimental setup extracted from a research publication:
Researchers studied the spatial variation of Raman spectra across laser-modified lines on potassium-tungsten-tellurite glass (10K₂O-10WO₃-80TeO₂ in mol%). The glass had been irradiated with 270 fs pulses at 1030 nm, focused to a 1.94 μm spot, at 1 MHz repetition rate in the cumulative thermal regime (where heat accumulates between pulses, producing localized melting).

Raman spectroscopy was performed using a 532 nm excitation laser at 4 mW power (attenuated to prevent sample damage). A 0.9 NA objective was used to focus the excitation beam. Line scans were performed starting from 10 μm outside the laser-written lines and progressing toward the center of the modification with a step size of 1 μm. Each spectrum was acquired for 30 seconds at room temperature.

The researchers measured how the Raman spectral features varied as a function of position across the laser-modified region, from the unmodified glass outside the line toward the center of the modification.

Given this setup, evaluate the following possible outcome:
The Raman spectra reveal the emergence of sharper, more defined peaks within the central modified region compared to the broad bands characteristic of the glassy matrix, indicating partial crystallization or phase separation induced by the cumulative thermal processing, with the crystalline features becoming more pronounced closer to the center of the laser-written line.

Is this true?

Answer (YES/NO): YES